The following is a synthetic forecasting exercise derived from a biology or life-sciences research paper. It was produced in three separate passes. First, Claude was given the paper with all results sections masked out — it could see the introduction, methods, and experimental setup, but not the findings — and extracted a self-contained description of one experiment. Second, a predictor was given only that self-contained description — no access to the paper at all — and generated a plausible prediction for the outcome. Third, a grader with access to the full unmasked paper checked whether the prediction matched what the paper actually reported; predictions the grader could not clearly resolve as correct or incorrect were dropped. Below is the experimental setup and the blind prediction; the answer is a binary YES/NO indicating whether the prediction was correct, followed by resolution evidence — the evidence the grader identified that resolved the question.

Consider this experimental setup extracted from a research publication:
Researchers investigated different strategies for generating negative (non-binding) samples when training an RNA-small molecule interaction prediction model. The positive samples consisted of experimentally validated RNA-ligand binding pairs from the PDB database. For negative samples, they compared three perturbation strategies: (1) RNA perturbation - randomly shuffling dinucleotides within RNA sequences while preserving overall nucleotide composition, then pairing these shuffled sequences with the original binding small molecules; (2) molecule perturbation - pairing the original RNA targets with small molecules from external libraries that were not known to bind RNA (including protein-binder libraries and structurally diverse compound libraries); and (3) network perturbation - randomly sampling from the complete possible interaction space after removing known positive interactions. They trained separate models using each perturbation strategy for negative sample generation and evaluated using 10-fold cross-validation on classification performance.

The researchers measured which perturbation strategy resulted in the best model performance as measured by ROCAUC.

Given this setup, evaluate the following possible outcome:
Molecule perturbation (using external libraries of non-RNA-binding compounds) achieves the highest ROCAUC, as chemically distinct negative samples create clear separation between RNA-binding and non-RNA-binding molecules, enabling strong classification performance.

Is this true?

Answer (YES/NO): YES